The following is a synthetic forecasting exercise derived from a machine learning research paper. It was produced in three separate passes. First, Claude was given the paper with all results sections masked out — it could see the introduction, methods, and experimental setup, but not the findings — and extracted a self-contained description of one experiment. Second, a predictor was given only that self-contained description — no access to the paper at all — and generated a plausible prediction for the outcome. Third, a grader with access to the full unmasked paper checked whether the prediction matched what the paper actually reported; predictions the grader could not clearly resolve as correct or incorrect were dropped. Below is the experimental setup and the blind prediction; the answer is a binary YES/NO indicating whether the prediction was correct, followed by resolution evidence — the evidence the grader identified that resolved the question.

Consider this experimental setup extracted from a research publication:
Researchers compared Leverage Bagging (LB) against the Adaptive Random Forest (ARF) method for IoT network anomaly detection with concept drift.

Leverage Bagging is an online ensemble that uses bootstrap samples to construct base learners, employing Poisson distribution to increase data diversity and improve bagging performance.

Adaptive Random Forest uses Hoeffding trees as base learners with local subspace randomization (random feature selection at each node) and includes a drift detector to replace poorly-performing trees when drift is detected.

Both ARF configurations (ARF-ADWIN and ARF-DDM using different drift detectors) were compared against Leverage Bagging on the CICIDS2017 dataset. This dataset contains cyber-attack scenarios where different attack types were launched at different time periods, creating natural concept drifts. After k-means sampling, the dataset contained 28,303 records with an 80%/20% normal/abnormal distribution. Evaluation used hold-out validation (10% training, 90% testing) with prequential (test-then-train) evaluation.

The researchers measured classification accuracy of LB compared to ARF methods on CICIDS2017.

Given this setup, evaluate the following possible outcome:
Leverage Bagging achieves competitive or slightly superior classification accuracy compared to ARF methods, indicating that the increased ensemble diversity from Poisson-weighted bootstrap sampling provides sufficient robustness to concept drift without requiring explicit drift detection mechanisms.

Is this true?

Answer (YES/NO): NO